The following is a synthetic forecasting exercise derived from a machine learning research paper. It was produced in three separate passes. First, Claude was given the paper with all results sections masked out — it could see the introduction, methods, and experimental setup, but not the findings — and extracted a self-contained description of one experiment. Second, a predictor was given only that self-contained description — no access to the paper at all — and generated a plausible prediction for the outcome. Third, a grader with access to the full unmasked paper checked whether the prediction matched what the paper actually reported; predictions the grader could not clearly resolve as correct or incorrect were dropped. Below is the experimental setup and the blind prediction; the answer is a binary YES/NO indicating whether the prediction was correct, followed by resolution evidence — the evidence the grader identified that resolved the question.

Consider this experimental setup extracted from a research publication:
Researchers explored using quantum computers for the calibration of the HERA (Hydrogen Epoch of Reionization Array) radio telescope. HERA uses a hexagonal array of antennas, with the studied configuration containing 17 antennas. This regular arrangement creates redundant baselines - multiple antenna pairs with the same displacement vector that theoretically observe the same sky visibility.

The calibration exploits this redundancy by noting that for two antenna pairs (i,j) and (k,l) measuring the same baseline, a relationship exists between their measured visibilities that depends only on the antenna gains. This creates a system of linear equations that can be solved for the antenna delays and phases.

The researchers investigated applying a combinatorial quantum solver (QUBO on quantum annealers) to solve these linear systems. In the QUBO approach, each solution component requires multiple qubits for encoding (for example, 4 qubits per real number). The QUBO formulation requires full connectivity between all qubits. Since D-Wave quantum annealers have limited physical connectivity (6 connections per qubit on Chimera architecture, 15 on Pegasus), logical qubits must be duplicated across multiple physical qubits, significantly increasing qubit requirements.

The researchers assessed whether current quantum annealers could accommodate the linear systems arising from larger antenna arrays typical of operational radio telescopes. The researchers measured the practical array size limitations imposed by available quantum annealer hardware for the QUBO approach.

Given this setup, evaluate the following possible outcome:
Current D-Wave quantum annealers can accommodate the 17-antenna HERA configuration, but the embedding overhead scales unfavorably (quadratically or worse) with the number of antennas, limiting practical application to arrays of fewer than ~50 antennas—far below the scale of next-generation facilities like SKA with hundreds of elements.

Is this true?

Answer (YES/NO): YES